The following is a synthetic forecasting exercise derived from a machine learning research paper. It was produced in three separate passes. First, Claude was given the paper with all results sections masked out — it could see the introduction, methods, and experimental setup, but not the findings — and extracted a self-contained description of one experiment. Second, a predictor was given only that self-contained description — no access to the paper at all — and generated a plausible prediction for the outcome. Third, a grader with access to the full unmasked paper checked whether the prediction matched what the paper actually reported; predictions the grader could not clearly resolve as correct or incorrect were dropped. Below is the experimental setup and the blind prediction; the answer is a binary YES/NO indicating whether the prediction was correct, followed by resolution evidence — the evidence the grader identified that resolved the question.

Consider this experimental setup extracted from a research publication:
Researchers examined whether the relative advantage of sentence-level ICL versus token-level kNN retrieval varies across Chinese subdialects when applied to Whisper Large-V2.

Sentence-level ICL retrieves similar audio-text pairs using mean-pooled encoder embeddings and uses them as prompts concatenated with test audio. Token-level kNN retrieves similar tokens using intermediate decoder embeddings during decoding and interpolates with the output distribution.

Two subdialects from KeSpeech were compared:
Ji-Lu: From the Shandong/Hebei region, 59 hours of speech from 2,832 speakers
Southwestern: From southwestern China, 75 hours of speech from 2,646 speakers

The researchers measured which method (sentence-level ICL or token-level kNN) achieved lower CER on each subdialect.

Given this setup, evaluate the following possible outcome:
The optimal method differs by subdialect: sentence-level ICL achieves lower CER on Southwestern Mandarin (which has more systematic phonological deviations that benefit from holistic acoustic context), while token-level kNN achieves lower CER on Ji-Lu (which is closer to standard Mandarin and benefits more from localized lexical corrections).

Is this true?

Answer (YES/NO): YES